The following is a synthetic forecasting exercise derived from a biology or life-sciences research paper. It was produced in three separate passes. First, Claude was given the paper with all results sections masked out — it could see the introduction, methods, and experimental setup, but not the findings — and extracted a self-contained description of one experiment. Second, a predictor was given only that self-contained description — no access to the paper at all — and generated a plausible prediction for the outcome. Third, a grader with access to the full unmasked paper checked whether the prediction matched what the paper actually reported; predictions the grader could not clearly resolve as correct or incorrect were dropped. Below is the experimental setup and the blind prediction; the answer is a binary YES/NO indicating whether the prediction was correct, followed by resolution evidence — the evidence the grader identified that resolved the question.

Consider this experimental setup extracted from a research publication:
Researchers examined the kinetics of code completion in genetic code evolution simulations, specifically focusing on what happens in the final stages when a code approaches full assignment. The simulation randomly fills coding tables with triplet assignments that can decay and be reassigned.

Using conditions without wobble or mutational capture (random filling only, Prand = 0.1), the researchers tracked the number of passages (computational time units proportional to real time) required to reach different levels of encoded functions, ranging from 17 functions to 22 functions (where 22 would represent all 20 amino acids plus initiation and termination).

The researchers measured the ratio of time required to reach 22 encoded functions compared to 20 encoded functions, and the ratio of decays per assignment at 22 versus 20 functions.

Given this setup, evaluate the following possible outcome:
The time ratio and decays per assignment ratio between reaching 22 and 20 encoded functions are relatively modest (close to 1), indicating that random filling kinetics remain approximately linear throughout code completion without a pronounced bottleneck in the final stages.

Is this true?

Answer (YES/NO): NO